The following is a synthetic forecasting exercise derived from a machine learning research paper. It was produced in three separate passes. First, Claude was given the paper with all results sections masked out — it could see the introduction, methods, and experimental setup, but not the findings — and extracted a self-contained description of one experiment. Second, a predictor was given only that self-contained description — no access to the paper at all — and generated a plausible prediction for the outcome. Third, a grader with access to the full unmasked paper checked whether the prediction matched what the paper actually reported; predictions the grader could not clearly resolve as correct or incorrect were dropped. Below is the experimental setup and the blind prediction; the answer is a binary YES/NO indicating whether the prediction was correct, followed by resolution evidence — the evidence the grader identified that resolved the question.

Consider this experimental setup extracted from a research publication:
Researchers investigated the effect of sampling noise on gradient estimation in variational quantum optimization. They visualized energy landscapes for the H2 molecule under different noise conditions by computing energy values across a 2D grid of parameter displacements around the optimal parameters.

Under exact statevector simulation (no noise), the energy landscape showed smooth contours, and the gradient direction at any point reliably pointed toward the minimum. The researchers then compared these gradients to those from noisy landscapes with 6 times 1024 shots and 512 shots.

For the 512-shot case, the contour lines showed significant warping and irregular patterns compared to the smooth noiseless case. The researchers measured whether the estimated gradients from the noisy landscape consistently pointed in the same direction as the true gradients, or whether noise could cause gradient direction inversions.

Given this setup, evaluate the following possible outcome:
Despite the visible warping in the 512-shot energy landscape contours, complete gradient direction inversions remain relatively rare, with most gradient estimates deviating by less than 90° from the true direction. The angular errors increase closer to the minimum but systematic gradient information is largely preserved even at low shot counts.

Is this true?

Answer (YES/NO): NO